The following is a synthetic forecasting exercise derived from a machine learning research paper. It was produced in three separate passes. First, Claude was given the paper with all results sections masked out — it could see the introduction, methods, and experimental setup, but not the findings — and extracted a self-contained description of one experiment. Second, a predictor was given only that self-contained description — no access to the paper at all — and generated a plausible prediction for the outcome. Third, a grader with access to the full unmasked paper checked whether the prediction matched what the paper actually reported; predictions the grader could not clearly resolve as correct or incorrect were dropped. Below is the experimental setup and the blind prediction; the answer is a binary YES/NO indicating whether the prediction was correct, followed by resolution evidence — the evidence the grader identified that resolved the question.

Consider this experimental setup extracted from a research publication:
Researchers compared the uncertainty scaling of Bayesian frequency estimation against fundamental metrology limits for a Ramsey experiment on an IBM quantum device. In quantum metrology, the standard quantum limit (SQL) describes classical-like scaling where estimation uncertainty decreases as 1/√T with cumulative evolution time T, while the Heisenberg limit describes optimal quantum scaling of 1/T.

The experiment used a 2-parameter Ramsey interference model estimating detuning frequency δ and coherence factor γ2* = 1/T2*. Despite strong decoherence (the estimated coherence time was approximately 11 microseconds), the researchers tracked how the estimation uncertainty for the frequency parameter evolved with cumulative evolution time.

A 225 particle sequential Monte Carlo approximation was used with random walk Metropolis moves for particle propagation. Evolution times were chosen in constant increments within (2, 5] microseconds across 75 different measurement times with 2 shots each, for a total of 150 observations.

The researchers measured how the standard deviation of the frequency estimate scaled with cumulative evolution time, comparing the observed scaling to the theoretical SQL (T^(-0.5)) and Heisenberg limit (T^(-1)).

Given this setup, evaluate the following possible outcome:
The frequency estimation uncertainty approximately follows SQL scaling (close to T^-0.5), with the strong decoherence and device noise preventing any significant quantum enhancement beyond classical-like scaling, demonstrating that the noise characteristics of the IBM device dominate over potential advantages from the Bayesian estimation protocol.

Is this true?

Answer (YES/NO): NO